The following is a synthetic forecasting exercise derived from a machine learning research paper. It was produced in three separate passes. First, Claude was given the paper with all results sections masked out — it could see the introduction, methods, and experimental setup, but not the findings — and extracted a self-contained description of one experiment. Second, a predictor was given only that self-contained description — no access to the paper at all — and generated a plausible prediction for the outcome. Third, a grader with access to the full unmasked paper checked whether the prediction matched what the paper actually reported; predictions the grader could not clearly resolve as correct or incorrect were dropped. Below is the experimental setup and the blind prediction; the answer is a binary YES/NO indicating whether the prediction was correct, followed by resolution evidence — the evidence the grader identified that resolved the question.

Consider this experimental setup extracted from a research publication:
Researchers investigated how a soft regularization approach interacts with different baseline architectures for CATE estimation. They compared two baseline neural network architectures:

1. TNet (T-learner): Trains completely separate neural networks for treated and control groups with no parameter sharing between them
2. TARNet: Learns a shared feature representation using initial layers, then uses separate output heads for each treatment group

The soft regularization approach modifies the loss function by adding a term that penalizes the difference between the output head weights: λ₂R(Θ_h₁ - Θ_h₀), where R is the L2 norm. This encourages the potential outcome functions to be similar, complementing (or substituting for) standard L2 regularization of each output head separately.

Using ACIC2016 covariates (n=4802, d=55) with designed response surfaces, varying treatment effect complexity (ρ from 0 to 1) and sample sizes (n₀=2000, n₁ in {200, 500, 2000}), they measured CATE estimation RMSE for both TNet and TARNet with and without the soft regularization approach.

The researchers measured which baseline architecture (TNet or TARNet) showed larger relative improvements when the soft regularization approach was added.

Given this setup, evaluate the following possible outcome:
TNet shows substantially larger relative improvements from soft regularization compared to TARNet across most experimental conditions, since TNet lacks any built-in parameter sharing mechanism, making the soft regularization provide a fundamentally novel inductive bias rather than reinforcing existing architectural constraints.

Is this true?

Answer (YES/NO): YES